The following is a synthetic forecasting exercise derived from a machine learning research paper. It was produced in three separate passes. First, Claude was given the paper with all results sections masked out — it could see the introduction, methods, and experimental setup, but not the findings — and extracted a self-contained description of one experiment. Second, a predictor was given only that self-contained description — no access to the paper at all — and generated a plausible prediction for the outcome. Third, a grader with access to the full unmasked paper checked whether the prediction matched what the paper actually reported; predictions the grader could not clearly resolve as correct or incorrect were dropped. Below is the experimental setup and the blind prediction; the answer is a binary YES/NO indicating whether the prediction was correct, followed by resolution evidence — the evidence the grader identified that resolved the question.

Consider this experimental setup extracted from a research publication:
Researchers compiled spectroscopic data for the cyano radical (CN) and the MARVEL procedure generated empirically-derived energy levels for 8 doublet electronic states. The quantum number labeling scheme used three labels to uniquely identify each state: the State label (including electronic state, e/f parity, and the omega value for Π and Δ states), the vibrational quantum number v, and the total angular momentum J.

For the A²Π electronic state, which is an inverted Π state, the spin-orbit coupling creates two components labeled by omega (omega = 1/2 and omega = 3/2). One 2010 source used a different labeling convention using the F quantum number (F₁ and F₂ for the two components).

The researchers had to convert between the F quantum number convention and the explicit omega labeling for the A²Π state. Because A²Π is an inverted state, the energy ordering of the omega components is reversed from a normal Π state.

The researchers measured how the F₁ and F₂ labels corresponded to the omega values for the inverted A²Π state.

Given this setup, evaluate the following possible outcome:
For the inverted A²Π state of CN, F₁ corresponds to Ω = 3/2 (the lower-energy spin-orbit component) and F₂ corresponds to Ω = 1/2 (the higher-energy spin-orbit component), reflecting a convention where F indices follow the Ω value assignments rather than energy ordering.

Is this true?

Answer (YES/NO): NO